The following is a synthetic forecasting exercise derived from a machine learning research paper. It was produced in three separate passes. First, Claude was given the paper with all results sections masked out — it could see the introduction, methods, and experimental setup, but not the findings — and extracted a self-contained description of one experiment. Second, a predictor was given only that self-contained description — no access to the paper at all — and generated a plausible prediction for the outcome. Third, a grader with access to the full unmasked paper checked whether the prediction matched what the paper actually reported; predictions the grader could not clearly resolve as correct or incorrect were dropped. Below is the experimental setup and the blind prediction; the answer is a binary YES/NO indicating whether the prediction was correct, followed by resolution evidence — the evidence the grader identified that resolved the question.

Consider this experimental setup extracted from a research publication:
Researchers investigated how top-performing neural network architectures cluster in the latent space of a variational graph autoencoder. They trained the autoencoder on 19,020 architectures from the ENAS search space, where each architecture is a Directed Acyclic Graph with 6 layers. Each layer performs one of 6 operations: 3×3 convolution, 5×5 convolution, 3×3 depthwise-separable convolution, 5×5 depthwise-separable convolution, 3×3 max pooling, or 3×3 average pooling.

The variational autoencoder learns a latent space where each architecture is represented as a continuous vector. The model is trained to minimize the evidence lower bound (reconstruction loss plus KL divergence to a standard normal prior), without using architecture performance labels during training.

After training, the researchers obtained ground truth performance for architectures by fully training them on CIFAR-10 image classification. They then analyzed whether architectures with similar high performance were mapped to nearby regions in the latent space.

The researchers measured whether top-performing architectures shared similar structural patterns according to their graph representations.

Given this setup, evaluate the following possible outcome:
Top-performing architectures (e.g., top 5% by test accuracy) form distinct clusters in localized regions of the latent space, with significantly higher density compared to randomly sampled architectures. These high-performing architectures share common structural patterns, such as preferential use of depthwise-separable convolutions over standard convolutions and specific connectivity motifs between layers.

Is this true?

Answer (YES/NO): NO